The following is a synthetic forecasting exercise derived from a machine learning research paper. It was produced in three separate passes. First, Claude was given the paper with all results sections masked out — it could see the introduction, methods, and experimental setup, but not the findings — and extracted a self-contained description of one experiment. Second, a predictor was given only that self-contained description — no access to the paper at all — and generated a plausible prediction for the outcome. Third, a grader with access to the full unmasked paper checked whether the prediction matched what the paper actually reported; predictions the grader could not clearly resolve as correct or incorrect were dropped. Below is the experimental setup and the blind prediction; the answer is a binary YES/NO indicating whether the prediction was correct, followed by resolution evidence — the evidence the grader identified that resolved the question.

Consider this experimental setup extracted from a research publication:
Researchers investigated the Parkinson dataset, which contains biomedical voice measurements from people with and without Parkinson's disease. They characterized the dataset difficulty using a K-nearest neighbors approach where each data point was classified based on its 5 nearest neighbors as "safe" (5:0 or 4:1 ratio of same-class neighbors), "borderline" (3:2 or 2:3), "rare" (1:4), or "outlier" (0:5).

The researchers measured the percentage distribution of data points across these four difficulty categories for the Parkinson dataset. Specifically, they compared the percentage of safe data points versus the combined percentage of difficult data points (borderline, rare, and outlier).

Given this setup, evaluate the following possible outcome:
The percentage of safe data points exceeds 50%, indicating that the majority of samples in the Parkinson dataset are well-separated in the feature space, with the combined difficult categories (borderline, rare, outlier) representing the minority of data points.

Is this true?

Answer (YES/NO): YES